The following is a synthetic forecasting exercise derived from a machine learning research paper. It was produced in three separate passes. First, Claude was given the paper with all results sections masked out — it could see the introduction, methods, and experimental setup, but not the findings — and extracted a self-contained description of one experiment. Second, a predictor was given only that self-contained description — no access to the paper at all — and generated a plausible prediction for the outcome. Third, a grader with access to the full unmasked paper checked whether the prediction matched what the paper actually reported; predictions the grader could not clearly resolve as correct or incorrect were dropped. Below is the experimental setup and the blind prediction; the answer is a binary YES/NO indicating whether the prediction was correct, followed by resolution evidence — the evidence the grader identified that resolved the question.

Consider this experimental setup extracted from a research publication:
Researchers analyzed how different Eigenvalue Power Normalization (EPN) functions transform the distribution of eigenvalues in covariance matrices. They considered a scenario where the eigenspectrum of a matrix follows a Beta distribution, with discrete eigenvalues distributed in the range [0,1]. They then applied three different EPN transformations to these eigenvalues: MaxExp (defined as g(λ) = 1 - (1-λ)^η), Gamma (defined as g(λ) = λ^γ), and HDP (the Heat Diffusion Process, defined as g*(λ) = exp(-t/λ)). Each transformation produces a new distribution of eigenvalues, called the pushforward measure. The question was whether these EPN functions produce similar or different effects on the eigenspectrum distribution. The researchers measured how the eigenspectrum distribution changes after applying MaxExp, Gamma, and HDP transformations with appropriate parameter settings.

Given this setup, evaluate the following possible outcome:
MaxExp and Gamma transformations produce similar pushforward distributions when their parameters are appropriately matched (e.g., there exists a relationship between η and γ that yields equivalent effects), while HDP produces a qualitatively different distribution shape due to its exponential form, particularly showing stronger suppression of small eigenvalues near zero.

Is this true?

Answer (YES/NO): NO